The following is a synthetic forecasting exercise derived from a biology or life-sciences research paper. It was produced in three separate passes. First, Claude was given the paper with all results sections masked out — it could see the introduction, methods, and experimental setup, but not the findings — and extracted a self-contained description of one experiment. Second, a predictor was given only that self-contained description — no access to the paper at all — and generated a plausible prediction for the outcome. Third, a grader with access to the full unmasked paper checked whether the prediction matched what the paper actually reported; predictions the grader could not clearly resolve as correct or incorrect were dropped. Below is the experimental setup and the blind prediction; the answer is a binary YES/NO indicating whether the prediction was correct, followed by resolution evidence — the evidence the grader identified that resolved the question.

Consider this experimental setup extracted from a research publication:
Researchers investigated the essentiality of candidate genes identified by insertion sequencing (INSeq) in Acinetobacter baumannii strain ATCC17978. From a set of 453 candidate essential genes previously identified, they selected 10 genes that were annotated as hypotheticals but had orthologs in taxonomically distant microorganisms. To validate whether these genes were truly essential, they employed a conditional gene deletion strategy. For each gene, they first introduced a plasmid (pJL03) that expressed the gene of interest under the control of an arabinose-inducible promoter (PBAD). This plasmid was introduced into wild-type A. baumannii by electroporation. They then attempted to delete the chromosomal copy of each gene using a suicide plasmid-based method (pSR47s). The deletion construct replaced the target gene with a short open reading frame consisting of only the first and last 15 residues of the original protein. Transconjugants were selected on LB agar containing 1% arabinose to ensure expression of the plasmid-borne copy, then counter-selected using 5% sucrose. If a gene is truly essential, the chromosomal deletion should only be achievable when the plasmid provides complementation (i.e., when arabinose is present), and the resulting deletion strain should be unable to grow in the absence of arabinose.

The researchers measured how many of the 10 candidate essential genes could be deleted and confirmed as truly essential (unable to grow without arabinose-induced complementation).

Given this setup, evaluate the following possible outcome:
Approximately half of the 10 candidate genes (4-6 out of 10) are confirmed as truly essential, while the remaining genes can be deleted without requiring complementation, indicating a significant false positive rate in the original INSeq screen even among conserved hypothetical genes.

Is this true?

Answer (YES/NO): NO